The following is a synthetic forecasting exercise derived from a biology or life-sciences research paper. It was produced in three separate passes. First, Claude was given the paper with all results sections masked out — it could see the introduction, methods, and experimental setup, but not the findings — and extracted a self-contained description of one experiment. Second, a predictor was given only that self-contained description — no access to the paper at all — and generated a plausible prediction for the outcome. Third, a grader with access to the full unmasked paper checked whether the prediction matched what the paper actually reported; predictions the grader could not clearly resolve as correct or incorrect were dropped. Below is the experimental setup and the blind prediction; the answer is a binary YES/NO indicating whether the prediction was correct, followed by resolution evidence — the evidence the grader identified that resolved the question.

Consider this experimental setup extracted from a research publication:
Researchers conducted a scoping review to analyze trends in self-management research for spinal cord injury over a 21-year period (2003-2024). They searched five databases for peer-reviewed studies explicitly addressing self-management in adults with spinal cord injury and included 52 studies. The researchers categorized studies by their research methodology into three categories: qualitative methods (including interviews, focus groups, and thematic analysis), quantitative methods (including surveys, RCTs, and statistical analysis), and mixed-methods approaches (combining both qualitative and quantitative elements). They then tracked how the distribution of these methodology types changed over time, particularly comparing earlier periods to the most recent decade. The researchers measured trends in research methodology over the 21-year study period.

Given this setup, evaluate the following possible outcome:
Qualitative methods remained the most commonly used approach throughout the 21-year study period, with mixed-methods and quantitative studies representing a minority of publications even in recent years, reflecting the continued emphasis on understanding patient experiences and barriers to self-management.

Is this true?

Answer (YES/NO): YES